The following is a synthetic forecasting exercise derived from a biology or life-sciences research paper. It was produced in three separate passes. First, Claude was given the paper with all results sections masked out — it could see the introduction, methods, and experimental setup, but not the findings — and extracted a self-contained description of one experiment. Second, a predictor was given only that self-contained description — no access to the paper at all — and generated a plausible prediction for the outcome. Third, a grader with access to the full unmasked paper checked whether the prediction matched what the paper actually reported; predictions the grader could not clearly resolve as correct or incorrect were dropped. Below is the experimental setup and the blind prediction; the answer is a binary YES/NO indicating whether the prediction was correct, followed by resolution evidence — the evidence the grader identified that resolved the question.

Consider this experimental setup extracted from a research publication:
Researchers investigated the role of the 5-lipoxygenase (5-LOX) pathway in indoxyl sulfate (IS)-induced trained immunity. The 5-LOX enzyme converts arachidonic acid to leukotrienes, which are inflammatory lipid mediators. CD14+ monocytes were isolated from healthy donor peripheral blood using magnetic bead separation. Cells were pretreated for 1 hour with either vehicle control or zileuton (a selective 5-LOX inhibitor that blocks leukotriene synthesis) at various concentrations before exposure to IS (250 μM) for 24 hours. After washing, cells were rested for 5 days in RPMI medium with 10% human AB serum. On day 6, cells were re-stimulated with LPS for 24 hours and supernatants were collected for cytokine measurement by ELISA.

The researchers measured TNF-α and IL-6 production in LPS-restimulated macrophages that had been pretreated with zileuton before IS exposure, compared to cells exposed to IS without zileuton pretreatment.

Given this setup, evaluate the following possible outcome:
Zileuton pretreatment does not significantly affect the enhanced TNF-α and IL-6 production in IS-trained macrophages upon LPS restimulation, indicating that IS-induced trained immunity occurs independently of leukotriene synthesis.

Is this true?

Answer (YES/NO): NO